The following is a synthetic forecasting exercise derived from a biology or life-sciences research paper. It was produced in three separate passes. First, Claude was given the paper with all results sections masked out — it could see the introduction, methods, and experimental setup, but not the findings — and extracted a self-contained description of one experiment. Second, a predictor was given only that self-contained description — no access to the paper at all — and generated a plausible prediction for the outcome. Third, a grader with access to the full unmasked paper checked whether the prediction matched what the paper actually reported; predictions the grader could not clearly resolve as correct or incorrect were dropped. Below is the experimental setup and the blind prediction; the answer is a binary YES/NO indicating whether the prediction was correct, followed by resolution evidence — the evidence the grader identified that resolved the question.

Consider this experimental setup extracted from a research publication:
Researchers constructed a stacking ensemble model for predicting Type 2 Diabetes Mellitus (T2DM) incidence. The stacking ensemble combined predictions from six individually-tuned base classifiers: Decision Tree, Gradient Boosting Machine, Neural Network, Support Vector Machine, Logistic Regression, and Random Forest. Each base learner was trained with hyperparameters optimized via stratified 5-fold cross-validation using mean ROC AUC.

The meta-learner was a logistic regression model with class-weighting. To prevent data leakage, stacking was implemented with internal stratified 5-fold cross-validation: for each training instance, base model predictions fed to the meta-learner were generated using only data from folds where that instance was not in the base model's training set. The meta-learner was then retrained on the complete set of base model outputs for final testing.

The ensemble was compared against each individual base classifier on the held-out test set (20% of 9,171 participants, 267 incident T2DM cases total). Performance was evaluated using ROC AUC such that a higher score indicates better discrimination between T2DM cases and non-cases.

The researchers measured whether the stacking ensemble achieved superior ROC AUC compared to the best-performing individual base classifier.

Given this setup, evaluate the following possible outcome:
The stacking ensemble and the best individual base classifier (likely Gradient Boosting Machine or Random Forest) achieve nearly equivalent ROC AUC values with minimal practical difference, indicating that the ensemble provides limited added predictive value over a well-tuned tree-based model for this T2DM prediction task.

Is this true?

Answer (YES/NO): NO